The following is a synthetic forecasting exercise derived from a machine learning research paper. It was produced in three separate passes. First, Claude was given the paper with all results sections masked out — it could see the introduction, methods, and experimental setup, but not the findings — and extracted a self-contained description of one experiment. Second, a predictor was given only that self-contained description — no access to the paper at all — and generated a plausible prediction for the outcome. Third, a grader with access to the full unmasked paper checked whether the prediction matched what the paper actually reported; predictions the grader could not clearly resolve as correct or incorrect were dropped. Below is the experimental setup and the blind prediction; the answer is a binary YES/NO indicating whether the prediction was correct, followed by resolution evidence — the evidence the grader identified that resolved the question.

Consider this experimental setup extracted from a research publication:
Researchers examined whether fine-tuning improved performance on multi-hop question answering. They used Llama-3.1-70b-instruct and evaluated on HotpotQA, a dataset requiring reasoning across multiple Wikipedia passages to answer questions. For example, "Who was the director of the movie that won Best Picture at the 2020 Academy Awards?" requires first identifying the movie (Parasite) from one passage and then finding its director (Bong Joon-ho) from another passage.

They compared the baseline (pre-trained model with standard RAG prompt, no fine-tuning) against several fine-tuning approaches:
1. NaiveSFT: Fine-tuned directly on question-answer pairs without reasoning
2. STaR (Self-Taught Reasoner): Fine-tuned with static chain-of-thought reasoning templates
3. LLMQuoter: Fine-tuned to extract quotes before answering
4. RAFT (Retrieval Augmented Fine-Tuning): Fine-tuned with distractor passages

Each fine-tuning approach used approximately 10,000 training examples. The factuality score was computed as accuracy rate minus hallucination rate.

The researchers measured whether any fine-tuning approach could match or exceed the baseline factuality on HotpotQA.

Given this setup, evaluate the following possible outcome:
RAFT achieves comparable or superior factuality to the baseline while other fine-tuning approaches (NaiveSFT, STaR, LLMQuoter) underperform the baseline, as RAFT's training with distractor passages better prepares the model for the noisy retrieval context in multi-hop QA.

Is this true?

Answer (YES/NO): NO